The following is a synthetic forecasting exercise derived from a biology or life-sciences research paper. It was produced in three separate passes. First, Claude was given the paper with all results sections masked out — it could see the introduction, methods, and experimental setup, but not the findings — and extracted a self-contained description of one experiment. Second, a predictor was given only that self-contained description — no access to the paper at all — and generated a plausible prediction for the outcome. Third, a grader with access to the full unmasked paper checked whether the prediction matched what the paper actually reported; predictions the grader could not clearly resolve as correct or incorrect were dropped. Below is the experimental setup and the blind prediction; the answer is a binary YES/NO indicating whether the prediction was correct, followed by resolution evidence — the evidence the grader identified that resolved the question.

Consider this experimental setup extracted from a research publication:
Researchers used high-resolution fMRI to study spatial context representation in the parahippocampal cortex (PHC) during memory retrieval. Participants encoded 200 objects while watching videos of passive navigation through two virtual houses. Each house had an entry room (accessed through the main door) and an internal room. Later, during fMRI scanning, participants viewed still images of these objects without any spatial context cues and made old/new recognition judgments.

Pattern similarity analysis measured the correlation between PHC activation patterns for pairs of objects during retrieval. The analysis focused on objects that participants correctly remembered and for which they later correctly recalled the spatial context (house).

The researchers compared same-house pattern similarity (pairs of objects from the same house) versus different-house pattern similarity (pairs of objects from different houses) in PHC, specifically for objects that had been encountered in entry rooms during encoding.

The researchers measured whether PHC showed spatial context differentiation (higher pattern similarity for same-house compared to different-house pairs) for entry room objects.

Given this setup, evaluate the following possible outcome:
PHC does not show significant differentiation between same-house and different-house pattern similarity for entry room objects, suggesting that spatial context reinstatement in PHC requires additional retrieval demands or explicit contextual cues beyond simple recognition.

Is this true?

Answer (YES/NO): YES